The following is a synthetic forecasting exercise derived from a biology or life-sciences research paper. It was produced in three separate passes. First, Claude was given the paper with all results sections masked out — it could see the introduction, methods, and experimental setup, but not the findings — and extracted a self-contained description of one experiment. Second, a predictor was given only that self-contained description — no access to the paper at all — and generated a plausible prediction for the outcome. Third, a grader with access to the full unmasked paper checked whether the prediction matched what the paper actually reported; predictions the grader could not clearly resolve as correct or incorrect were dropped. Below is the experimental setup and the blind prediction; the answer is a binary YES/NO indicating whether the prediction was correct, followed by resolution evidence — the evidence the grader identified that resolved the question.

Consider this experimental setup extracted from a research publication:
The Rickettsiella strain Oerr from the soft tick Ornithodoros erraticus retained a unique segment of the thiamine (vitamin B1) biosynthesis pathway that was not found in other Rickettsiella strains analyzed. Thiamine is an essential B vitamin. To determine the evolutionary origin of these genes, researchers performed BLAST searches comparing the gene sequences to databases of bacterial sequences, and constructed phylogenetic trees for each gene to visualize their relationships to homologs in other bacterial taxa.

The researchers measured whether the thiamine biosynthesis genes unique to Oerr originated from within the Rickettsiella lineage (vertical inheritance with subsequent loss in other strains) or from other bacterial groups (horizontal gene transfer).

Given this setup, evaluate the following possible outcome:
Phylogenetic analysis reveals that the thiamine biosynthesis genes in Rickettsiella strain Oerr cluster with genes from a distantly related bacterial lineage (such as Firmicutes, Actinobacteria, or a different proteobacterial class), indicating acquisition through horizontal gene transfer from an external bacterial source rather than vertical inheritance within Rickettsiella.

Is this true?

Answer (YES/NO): NO